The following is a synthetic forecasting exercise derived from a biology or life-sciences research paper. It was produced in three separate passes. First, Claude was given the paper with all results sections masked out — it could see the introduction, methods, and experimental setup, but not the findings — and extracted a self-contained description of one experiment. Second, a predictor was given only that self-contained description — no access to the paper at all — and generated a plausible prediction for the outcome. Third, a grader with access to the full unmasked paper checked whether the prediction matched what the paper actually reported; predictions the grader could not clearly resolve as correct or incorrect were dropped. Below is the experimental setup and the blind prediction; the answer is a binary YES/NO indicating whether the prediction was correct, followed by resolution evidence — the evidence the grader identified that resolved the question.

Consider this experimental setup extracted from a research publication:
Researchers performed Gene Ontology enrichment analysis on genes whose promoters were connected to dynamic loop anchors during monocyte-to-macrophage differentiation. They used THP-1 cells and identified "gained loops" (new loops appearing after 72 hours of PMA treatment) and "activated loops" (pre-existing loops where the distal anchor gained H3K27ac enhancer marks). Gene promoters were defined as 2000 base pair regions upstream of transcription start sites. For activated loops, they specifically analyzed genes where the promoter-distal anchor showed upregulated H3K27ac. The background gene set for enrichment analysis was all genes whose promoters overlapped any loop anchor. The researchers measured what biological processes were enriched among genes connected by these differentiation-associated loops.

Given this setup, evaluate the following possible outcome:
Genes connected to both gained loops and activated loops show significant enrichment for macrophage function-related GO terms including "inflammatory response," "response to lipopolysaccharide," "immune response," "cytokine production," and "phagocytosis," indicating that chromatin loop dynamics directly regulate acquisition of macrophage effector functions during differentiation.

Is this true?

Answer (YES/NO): NO